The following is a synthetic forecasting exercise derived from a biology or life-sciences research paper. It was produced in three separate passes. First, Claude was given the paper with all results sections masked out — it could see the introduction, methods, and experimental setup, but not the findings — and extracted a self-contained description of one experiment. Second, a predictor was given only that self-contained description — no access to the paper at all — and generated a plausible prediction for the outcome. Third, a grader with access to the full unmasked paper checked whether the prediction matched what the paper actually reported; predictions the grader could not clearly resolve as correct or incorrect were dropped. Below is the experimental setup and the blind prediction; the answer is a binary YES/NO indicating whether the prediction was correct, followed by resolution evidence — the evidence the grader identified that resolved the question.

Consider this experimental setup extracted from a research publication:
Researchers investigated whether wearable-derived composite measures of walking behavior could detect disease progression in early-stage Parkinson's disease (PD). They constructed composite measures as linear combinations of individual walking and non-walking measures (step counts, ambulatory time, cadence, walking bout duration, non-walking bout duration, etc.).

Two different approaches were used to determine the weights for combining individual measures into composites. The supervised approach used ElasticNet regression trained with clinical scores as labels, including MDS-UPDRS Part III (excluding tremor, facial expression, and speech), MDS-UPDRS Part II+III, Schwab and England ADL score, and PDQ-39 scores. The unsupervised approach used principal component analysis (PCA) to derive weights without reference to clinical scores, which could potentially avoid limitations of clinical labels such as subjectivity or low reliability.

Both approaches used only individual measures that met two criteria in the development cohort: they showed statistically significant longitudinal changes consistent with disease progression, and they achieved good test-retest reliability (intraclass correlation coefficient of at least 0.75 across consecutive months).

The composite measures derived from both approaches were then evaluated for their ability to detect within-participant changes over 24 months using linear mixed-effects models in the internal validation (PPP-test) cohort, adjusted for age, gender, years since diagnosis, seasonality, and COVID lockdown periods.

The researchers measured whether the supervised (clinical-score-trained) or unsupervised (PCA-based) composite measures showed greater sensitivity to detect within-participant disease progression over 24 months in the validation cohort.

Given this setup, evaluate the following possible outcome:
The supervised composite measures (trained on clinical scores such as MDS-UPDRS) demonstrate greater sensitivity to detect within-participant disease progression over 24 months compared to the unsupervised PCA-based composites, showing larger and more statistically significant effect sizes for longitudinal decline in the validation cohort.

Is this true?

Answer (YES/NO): NO